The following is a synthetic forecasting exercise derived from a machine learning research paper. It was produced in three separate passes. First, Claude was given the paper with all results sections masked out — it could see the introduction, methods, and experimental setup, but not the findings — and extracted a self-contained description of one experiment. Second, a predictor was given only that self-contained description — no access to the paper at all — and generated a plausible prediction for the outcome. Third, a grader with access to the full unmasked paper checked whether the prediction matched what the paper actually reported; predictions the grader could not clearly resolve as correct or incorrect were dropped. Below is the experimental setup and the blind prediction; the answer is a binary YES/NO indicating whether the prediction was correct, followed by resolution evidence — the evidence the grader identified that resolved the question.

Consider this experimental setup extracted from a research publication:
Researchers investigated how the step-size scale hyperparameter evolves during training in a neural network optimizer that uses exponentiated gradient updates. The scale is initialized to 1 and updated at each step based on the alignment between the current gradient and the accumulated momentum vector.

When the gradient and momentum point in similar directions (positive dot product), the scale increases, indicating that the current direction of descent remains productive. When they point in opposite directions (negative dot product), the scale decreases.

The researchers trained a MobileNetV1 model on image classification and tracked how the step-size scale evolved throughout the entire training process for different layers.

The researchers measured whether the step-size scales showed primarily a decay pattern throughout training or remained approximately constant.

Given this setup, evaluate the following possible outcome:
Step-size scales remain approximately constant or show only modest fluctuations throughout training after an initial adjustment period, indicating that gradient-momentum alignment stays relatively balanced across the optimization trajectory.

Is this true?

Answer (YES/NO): NO